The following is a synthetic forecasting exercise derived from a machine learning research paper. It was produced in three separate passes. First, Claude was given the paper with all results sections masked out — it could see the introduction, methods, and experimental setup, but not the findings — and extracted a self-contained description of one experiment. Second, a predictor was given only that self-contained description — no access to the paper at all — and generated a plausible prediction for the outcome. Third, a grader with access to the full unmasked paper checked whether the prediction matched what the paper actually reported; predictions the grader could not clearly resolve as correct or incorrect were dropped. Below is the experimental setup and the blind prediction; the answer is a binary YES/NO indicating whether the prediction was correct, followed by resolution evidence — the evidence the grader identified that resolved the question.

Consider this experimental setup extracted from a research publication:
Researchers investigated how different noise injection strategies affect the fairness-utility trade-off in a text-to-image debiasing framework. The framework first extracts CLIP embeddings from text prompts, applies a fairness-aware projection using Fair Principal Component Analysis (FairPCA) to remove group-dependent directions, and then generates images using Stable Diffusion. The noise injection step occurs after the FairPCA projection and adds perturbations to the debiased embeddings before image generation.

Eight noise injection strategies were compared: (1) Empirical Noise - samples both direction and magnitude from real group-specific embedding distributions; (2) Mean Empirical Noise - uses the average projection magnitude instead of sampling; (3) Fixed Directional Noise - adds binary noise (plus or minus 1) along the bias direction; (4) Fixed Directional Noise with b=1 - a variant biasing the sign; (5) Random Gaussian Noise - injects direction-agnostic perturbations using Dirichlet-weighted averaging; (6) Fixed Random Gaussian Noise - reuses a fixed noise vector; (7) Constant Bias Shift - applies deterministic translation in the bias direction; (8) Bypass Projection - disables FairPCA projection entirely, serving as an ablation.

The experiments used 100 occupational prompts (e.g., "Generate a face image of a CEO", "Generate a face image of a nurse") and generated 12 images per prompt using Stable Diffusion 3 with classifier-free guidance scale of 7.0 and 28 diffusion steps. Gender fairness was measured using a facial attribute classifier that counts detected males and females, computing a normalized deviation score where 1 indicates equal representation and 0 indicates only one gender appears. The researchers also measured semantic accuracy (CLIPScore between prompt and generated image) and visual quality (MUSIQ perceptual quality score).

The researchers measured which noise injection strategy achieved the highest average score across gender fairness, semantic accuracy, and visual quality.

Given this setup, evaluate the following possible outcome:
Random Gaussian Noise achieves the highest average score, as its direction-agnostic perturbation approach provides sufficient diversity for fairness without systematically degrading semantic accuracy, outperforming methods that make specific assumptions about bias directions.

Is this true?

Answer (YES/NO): NO